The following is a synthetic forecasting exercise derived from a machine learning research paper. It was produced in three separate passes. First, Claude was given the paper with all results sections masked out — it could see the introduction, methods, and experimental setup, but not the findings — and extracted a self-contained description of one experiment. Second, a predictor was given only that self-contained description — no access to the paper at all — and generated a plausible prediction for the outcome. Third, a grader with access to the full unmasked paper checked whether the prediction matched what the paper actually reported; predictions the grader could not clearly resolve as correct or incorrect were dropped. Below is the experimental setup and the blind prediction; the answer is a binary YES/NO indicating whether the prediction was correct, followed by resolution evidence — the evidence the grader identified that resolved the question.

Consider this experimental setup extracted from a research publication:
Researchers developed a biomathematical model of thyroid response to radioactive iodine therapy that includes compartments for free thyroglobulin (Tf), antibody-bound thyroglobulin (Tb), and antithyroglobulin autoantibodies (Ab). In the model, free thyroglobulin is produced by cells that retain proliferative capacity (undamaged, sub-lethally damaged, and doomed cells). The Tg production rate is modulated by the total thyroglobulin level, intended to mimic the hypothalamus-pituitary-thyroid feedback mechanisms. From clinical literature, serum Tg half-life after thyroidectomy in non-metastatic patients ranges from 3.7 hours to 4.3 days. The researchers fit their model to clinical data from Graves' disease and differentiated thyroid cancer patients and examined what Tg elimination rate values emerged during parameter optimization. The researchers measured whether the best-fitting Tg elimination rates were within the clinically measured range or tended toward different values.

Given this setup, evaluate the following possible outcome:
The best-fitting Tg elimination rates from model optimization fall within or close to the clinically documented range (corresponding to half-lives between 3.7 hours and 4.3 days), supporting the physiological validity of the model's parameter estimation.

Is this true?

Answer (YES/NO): NO